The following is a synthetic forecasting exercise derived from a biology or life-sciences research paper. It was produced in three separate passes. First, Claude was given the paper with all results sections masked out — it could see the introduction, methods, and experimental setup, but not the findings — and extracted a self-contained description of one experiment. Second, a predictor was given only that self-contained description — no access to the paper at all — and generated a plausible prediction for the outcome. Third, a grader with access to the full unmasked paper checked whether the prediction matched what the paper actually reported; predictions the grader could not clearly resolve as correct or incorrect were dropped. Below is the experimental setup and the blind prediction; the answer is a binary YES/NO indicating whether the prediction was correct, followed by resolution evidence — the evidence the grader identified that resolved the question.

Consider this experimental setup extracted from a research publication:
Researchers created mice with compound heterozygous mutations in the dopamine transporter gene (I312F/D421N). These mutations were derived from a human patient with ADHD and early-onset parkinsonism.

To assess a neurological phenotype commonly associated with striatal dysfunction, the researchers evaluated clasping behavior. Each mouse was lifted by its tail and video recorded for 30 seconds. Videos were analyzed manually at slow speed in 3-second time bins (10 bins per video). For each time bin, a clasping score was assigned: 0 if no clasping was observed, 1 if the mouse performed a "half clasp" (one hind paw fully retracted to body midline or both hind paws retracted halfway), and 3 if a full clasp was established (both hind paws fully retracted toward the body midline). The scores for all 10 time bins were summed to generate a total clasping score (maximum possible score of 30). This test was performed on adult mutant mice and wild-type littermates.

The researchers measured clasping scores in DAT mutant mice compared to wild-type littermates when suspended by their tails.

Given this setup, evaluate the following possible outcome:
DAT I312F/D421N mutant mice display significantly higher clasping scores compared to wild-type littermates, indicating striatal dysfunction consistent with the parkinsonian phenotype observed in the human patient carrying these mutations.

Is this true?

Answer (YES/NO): YES